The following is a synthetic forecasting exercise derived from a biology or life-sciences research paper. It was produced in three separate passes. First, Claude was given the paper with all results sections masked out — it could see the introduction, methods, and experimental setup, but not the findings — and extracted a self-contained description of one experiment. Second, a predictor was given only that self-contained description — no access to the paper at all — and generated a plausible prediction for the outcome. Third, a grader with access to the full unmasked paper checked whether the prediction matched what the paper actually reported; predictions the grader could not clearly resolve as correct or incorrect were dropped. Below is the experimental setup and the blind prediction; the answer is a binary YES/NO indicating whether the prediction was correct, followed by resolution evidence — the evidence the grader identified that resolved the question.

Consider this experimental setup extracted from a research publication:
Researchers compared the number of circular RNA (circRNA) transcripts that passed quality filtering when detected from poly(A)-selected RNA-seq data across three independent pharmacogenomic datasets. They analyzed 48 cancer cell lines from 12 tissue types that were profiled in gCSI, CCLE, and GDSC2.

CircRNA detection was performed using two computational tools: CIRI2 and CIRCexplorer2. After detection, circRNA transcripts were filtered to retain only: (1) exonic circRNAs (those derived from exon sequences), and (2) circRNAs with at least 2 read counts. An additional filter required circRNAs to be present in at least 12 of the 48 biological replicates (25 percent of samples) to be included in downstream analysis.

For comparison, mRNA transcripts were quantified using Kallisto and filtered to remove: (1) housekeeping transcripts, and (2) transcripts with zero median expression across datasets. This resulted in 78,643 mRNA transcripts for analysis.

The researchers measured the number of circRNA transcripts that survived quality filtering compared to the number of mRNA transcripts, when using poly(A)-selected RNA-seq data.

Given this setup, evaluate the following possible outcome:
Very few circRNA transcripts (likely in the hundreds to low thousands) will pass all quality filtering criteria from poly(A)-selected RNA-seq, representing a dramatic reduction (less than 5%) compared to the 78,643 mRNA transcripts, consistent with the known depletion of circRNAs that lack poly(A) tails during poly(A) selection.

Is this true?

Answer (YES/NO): NO